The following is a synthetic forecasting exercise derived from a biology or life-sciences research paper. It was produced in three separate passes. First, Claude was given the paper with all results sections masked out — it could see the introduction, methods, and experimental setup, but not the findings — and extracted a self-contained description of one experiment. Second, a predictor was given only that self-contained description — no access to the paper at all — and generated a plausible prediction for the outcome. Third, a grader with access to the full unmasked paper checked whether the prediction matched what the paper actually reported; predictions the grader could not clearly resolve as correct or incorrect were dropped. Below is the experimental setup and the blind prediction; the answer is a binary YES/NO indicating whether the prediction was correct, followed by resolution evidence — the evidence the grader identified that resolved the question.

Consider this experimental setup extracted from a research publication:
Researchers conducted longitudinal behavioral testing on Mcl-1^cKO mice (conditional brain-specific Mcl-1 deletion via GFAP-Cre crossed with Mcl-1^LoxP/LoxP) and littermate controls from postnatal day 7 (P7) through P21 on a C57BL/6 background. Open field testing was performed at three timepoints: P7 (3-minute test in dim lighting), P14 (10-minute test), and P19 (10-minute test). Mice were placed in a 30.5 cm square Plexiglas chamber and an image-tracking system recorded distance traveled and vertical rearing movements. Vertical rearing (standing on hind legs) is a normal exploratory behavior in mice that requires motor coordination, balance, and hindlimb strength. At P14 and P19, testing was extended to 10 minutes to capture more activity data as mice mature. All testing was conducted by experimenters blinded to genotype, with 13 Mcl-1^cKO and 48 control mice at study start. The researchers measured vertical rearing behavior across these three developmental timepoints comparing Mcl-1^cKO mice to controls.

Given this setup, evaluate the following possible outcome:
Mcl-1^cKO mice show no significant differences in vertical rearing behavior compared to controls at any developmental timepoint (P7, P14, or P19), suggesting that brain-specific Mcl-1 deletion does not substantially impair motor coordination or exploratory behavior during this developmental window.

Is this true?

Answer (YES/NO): NO